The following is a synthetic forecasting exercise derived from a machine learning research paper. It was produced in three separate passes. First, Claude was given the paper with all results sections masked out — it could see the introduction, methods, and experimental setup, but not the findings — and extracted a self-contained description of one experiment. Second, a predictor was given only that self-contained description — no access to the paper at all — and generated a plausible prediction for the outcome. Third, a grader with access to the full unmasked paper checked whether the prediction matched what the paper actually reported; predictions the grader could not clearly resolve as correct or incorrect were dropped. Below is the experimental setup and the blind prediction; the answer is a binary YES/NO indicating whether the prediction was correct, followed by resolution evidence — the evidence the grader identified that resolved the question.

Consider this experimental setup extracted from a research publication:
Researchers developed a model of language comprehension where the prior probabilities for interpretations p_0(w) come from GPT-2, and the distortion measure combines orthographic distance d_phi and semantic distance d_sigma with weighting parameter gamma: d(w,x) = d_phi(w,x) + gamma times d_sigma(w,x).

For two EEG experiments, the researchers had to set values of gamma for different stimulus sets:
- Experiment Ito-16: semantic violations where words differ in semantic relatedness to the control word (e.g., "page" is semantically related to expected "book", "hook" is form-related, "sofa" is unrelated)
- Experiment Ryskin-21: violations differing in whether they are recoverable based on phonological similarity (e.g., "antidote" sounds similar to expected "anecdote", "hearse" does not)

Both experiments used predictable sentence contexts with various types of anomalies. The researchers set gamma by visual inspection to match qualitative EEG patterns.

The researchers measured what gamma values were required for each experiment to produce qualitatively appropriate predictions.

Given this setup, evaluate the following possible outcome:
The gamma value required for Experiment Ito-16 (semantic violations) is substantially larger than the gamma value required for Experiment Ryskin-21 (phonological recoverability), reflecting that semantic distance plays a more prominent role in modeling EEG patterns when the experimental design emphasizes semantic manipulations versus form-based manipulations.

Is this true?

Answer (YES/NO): NO